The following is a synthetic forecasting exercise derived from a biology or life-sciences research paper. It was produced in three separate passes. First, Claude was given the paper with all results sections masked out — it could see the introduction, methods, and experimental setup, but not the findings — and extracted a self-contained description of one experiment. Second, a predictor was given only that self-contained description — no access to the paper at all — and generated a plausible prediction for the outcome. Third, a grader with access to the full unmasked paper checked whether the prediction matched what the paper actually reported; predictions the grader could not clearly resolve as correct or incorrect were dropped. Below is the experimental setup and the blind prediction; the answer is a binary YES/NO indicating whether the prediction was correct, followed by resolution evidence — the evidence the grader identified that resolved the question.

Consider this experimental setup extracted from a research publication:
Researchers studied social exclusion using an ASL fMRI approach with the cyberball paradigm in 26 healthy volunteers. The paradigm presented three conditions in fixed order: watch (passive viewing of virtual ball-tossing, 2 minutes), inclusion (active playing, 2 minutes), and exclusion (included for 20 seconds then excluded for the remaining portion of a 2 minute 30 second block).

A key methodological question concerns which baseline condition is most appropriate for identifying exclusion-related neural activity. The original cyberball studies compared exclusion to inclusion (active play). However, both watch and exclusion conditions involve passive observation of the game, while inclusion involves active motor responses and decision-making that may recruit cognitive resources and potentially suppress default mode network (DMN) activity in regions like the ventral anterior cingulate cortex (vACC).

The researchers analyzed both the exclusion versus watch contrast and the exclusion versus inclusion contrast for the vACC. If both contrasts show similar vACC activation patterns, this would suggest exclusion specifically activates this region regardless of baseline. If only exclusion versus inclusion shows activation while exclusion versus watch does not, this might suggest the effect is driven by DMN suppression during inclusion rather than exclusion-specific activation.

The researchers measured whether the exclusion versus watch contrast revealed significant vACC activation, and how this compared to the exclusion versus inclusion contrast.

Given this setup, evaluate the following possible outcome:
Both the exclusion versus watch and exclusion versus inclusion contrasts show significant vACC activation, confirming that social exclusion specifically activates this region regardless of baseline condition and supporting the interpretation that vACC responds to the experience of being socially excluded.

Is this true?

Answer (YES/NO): NO